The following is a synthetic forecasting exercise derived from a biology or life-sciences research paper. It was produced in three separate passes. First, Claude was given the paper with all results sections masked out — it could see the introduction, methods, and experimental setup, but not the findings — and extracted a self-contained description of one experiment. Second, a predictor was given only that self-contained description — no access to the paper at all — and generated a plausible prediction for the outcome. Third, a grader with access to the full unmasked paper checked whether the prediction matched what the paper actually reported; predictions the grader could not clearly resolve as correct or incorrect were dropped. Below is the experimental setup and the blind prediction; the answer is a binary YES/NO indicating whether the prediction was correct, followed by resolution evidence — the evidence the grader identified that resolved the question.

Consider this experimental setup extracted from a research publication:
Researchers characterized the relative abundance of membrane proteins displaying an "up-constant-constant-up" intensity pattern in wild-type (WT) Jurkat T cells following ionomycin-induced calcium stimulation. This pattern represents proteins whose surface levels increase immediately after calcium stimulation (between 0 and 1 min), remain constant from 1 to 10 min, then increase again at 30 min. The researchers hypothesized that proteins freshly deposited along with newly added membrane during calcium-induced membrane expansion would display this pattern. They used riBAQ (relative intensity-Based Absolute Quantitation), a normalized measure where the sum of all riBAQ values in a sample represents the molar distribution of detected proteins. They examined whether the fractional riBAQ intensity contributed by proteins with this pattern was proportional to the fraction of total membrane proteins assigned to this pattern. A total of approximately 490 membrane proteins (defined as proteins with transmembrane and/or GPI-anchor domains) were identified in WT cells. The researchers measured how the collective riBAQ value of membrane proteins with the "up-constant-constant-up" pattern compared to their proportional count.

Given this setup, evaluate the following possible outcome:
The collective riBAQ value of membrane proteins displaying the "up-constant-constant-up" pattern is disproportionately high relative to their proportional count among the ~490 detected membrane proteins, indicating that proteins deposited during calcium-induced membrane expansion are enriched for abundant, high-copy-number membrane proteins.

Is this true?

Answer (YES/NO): NO